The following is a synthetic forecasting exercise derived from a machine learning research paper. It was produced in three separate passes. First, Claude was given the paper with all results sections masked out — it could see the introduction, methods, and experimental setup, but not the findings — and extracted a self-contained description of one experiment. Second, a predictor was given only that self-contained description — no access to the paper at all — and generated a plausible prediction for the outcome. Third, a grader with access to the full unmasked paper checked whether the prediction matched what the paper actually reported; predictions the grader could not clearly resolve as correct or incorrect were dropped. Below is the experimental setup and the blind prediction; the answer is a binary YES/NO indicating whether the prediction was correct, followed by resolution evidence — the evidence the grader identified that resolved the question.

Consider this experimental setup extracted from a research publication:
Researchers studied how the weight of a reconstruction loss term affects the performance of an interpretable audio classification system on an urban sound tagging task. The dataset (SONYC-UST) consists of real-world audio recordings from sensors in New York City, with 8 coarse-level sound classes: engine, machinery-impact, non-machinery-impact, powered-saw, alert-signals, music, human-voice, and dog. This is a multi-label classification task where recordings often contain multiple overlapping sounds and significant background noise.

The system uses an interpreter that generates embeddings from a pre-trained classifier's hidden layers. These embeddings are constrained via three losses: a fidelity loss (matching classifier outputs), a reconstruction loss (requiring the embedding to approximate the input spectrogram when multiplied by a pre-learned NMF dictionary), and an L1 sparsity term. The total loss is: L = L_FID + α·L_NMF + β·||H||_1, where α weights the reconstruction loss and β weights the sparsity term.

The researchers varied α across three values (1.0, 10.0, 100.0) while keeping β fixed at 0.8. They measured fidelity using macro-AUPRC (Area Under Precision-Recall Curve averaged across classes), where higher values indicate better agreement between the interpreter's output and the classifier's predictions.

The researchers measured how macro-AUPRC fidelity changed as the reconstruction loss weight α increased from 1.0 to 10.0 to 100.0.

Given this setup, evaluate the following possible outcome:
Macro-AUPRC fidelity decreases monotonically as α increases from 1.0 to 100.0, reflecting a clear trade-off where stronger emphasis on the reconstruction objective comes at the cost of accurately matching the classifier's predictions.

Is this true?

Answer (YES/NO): YES